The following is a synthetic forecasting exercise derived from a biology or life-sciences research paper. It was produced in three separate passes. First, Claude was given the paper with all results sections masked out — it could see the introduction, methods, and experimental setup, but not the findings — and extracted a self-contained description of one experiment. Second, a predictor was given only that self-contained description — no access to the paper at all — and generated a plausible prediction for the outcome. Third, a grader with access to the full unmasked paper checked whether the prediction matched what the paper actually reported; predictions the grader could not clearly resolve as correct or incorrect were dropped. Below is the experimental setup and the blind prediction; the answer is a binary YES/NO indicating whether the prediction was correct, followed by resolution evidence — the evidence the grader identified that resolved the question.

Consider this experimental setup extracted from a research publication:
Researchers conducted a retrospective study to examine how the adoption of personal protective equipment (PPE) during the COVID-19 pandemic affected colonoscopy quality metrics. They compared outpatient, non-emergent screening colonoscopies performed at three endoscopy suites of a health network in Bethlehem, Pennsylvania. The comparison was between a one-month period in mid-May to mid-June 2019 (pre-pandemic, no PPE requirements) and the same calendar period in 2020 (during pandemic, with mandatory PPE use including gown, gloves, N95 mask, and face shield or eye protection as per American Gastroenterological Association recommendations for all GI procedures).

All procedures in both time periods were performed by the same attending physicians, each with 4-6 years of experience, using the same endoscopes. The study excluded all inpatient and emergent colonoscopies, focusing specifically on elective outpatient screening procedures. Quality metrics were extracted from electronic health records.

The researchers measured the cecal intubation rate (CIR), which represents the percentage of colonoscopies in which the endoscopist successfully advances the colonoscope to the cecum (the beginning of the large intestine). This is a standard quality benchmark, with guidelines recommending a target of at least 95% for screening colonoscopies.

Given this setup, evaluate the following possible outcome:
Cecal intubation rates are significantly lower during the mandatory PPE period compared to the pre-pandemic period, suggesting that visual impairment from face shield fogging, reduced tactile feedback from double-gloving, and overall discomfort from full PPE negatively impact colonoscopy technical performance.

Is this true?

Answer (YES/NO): YES